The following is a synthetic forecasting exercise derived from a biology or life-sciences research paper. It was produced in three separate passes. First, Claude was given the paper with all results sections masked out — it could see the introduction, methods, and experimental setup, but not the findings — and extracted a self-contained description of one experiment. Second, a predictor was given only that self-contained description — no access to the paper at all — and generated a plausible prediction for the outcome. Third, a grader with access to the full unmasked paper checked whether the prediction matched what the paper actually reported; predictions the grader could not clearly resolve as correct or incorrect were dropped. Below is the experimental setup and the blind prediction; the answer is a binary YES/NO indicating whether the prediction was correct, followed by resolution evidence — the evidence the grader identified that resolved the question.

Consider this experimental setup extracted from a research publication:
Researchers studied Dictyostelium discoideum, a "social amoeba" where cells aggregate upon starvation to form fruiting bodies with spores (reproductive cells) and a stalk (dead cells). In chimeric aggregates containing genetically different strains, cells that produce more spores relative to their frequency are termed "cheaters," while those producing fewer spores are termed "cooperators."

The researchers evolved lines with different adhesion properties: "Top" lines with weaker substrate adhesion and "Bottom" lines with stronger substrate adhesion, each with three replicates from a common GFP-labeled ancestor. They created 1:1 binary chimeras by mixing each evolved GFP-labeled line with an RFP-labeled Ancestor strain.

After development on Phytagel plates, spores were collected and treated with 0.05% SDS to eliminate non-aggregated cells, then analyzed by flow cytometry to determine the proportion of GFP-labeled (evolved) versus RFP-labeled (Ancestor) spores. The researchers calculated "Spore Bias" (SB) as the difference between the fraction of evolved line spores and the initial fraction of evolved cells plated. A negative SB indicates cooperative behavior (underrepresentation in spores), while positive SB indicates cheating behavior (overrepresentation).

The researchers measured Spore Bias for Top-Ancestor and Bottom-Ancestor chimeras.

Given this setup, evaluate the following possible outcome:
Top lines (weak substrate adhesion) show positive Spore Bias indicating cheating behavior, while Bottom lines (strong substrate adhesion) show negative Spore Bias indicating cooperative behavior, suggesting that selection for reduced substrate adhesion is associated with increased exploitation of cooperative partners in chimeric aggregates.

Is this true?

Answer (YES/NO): NO